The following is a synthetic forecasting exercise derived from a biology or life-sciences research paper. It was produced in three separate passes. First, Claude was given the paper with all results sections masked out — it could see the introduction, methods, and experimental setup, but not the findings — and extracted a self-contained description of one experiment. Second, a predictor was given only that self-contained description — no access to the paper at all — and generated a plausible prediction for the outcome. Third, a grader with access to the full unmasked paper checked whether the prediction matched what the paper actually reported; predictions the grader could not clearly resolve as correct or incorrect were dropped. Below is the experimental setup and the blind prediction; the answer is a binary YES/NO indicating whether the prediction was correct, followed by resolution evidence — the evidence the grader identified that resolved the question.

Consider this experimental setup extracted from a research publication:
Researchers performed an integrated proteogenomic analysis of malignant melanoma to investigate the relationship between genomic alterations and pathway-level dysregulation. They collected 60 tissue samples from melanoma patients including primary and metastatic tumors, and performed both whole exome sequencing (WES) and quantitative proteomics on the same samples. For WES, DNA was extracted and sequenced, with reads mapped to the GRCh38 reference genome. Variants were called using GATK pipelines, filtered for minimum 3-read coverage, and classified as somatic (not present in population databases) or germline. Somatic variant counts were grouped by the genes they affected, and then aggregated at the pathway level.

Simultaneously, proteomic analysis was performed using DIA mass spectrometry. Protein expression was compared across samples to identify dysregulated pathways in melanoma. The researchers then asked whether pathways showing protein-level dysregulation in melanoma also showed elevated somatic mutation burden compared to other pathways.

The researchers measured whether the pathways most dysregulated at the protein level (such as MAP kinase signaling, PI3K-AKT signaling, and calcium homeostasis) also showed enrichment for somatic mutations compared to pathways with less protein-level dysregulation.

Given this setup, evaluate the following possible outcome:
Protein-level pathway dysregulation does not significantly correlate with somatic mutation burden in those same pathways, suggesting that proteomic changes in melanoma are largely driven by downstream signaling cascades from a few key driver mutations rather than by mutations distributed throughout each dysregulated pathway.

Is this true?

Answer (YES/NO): NO